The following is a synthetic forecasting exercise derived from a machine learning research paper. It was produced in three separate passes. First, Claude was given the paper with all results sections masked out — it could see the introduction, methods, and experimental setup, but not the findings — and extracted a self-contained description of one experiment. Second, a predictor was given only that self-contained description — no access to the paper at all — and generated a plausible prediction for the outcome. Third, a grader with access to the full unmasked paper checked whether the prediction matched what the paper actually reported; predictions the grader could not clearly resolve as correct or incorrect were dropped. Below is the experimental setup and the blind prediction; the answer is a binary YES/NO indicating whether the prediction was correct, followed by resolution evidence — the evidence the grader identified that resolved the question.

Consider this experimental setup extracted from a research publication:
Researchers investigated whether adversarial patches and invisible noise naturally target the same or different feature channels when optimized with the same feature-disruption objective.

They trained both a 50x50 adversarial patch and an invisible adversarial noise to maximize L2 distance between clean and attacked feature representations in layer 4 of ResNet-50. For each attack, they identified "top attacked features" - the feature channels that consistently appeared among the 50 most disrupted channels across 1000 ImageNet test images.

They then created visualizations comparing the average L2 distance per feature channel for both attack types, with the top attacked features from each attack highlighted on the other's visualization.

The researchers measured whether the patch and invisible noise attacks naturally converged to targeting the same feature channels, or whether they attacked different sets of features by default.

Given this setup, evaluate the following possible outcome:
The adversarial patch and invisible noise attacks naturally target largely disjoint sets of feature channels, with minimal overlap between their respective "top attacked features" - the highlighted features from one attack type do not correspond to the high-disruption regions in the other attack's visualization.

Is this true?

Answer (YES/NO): YES